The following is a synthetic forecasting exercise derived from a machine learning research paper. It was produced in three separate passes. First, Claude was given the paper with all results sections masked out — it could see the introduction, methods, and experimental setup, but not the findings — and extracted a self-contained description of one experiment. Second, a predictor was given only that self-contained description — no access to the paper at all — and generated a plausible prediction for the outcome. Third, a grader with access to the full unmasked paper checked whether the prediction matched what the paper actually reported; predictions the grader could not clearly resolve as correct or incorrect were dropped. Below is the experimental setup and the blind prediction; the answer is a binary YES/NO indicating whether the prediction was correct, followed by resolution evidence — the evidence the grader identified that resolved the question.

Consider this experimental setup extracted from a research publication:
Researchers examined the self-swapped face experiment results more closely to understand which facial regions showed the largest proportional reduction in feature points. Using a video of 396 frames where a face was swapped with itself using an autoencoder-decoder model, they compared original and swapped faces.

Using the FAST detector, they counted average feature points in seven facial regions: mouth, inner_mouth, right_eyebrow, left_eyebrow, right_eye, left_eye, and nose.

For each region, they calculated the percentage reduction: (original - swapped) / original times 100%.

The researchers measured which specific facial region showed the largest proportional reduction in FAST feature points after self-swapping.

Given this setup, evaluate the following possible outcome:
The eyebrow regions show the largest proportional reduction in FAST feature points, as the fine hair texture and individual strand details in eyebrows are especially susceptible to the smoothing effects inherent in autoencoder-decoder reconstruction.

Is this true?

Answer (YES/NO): NO